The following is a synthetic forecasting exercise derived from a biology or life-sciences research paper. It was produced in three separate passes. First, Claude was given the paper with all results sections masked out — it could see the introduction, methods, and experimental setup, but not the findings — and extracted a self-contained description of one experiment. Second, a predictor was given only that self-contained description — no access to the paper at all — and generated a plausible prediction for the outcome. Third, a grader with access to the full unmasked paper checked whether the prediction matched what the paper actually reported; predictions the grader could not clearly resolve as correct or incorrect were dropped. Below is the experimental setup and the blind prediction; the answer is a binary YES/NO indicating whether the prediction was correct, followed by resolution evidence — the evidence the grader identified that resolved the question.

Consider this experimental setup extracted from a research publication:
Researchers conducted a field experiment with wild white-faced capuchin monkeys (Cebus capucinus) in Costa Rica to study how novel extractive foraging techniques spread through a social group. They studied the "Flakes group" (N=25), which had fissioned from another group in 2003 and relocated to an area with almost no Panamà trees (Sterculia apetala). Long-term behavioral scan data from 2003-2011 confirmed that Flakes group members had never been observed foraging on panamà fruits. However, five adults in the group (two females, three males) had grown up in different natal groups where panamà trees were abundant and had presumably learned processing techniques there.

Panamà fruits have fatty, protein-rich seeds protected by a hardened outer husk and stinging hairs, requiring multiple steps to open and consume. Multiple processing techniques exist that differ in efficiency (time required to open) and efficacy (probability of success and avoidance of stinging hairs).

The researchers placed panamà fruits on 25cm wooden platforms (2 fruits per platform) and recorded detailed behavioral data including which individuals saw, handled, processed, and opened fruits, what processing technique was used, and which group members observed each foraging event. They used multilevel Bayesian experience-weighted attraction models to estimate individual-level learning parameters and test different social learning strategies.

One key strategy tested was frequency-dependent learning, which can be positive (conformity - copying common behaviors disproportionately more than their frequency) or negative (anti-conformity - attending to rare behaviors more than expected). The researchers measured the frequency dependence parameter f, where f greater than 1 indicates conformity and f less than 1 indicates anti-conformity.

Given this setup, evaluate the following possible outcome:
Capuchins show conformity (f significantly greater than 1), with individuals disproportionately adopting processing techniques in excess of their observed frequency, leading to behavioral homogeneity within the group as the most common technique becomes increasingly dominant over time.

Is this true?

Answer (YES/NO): NO